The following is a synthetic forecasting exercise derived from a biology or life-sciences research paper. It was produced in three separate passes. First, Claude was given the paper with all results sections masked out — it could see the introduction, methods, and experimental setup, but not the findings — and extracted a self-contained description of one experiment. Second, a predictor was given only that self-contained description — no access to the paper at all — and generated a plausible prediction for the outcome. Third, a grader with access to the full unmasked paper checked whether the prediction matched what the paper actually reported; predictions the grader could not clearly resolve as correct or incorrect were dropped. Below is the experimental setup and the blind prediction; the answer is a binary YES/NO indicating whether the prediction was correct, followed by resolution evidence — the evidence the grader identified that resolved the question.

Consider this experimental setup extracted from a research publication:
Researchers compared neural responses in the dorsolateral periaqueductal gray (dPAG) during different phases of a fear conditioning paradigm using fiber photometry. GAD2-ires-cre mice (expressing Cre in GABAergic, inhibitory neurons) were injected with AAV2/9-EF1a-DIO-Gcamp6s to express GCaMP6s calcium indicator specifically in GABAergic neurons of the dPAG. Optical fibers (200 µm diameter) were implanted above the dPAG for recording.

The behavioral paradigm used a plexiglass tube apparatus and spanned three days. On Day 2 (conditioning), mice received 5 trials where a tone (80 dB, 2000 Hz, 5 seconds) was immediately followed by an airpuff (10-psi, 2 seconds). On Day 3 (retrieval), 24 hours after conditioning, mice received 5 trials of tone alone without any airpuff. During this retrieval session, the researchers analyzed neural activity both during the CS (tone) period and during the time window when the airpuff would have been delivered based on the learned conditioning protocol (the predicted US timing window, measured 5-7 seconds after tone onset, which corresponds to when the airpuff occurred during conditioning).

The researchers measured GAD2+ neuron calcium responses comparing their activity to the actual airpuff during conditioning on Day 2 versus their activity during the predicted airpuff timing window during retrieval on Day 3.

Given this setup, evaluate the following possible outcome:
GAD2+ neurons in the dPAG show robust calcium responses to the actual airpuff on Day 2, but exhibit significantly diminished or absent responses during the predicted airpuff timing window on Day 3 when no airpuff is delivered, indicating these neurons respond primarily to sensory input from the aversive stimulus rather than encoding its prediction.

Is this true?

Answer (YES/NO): YES